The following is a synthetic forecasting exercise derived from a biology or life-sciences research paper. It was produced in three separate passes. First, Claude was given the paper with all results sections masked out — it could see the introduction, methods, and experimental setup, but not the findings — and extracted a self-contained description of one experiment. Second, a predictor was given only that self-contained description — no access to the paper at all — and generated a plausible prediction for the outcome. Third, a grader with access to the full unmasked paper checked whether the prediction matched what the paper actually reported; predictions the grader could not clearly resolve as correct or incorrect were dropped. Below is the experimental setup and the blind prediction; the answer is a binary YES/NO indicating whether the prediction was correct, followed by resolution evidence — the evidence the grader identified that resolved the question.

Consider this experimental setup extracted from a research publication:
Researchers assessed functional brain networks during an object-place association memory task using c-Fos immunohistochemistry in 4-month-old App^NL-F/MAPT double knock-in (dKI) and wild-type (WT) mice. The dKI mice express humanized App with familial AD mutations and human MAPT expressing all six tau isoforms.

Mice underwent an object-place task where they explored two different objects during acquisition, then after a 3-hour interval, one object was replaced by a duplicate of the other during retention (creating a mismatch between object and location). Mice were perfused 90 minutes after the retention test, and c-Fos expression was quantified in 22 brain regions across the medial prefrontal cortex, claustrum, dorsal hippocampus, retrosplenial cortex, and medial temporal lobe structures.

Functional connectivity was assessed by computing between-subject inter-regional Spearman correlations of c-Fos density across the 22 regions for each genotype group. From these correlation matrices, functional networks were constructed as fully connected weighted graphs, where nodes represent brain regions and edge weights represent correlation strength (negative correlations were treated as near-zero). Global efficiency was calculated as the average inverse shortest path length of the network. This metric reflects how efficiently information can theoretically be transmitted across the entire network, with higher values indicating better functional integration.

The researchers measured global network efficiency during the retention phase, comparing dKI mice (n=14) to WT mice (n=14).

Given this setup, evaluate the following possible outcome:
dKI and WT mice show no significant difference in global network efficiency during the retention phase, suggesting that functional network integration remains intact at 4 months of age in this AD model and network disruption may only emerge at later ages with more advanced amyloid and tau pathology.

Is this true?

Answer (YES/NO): NO